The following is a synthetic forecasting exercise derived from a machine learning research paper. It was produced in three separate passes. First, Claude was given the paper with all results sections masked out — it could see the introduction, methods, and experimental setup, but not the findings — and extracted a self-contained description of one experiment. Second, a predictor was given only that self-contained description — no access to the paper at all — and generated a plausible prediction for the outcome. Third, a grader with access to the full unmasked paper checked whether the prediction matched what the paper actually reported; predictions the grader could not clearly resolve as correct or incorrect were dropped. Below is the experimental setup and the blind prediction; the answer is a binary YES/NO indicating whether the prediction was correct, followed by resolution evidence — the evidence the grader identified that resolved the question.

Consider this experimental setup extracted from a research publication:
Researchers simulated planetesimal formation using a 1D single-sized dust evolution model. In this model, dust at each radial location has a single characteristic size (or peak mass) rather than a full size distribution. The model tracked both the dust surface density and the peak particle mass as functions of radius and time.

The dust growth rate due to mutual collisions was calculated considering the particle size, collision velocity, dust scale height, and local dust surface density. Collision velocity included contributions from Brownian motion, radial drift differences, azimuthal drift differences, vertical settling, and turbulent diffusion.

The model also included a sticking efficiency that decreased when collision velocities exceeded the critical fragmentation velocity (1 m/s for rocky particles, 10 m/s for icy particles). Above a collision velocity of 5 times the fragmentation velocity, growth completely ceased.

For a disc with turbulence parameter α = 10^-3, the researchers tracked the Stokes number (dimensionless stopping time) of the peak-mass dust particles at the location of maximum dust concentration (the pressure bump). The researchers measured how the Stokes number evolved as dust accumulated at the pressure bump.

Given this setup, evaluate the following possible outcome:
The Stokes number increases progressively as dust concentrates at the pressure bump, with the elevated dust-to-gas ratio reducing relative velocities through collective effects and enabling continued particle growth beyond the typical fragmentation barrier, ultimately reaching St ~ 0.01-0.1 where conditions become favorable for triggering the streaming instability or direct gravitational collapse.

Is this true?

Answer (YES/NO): NO